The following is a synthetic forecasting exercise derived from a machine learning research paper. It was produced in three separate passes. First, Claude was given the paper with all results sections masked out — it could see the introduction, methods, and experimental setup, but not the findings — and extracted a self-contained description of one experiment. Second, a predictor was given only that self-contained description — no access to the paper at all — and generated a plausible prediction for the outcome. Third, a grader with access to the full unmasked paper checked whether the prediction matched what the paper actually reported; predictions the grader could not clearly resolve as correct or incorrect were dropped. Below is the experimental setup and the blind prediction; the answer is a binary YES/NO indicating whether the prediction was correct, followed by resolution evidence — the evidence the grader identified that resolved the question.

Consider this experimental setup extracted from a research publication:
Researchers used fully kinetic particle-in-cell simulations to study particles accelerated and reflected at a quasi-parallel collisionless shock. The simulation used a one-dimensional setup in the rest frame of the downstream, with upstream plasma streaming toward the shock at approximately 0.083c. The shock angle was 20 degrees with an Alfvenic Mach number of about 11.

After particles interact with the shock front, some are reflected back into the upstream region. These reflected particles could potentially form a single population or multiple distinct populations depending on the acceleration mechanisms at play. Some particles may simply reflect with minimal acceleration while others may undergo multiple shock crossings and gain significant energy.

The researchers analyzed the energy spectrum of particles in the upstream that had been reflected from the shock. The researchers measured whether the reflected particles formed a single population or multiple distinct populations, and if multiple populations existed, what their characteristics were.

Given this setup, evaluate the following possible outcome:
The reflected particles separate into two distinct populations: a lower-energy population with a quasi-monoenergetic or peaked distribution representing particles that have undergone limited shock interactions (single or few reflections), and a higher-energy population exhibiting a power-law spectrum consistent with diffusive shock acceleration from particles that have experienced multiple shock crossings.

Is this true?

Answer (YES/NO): NO